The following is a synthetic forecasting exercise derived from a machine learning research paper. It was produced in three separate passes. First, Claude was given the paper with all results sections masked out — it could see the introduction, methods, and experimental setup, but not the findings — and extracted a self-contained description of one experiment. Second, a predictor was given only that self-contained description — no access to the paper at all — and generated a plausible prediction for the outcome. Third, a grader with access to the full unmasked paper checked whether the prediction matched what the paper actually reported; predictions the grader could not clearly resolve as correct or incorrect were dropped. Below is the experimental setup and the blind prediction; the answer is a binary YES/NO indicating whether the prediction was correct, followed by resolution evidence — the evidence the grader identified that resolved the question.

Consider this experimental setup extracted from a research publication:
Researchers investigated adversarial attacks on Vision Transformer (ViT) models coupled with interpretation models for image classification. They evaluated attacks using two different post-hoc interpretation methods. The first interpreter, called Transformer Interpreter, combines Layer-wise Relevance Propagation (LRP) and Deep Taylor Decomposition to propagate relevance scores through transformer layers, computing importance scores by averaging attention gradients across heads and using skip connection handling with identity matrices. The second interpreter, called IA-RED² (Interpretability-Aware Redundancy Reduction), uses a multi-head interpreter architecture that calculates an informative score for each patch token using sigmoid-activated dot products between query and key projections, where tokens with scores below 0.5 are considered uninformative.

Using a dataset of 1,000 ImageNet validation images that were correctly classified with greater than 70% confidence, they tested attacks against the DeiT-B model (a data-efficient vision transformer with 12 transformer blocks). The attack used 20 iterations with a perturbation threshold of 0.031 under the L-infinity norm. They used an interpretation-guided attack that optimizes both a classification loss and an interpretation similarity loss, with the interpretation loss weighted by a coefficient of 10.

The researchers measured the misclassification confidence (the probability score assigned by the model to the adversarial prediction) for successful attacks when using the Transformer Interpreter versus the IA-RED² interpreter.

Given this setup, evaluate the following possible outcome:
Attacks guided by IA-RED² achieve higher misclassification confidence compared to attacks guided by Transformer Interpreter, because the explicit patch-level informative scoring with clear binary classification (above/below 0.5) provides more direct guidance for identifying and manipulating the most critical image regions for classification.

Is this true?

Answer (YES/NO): NO